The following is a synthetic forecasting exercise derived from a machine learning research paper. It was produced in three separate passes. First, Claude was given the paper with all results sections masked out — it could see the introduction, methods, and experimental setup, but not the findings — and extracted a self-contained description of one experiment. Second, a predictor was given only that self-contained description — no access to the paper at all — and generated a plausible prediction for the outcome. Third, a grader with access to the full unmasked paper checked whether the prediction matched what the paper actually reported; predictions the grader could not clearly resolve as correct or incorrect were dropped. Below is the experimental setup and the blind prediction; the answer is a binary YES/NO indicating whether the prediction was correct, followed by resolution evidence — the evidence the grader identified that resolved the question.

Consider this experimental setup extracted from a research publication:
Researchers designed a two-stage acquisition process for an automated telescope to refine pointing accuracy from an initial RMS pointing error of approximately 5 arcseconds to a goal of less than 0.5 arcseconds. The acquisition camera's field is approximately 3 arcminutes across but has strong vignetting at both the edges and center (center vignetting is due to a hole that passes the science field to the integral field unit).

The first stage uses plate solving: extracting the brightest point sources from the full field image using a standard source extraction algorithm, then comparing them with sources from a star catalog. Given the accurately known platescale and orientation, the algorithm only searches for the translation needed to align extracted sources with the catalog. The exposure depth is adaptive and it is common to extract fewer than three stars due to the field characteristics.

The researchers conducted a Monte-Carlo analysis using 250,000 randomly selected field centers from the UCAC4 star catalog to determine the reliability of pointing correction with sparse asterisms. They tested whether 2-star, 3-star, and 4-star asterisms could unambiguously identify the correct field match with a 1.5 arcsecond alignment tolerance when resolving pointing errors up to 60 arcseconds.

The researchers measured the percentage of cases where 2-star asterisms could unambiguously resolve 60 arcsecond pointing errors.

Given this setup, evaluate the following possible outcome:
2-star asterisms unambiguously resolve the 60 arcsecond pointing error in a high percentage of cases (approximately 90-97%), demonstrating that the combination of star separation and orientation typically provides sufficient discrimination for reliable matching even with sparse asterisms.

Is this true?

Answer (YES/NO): NO